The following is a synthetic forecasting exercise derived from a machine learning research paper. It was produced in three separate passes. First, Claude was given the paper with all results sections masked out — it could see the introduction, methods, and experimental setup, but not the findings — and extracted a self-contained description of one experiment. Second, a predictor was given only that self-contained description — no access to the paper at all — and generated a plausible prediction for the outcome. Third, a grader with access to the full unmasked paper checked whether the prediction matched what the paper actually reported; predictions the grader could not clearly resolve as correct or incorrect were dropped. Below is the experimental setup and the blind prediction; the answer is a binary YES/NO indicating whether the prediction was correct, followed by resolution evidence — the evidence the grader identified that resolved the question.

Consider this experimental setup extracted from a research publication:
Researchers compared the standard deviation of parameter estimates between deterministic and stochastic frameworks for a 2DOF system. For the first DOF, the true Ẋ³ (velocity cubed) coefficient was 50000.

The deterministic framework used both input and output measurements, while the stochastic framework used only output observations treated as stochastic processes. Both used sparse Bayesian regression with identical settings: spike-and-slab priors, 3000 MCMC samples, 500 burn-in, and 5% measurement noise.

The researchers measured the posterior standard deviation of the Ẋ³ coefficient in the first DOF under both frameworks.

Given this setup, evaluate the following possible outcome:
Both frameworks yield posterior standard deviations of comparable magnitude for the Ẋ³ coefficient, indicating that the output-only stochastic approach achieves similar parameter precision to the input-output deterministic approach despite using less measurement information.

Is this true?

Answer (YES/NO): NO